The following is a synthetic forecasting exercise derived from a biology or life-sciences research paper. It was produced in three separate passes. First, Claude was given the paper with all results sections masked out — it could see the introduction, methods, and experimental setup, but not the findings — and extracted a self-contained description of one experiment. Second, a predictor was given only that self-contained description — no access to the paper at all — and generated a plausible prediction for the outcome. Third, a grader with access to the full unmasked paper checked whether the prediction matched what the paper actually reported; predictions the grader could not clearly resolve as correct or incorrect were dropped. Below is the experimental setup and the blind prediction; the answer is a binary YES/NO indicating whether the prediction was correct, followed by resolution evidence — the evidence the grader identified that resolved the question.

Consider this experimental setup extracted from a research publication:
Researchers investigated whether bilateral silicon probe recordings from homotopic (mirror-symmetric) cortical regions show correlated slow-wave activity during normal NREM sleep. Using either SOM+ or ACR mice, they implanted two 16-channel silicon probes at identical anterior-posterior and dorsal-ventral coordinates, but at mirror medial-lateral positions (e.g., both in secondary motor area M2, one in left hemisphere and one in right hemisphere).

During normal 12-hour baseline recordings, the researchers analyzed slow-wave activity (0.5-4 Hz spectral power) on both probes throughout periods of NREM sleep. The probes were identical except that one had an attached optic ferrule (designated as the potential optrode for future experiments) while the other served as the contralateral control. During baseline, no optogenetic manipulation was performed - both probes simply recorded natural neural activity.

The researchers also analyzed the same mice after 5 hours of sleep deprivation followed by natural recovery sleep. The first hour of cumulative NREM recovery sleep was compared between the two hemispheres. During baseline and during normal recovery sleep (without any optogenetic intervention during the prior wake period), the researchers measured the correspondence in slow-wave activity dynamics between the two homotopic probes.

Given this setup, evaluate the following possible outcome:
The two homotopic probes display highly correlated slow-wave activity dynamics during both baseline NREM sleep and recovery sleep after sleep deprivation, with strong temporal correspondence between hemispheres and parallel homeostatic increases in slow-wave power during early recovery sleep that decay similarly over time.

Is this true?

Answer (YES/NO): YES